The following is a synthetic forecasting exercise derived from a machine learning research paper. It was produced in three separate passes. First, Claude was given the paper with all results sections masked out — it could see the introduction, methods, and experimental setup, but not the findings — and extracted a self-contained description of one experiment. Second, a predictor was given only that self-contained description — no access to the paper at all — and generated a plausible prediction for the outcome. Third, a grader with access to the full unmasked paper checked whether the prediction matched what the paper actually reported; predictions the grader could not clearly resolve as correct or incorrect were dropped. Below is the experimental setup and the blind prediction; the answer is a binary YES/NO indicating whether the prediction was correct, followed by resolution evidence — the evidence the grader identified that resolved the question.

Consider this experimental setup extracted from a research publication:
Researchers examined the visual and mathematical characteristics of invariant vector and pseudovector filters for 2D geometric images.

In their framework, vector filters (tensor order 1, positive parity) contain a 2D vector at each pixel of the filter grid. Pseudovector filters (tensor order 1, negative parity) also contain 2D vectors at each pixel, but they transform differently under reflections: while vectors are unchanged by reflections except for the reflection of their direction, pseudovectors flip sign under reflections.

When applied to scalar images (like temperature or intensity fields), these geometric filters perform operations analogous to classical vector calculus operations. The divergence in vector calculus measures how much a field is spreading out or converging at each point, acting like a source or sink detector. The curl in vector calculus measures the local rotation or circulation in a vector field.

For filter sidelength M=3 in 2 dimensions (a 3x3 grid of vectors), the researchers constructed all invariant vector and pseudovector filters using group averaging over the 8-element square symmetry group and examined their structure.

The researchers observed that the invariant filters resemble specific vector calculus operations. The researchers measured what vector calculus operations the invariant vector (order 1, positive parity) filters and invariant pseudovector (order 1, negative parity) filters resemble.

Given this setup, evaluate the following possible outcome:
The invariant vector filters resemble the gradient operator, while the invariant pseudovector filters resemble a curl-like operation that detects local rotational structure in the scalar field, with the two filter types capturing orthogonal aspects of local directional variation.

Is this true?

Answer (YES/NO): NO